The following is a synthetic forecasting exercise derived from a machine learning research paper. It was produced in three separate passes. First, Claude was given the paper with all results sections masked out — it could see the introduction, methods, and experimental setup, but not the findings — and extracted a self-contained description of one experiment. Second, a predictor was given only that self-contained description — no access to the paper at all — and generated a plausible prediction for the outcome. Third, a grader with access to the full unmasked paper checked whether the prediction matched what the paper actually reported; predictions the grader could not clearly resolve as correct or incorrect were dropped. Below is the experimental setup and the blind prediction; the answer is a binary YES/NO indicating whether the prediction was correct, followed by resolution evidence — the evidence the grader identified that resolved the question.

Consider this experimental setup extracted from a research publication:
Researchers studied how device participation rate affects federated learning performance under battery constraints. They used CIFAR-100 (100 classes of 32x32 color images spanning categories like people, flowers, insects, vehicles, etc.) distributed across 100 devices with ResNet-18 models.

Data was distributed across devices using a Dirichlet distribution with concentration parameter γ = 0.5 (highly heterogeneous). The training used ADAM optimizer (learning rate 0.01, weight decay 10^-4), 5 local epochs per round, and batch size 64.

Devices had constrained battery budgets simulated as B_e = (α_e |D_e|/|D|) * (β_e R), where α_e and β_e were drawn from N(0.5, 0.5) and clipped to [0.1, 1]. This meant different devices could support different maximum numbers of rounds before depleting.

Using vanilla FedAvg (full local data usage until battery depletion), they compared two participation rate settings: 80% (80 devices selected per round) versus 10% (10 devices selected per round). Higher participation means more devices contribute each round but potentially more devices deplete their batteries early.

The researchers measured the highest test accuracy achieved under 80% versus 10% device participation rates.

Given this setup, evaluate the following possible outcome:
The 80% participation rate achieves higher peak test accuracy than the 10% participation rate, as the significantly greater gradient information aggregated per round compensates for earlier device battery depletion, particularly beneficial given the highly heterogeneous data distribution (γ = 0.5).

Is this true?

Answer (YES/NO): NO